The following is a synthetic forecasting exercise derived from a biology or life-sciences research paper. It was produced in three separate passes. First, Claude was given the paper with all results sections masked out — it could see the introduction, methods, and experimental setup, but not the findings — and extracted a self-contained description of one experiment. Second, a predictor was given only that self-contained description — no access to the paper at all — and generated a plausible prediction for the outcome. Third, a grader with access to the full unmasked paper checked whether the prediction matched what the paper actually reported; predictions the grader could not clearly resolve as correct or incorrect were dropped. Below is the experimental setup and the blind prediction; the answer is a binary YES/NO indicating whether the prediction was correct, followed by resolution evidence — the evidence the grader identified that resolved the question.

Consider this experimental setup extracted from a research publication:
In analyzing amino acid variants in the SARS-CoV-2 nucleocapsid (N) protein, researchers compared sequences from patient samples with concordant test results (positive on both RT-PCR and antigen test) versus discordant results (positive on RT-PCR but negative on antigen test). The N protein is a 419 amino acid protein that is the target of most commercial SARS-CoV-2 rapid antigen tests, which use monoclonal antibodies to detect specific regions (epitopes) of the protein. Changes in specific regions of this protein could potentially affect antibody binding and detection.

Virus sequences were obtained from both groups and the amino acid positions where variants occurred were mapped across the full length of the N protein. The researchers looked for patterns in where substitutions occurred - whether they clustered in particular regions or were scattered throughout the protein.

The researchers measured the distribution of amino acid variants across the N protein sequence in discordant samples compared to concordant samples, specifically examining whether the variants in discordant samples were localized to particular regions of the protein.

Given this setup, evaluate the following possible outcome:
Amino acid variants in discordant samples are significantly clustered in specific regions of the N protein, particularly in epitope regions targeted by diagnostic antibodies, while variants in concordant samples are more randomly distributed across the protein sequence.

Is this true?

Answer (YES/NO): YES